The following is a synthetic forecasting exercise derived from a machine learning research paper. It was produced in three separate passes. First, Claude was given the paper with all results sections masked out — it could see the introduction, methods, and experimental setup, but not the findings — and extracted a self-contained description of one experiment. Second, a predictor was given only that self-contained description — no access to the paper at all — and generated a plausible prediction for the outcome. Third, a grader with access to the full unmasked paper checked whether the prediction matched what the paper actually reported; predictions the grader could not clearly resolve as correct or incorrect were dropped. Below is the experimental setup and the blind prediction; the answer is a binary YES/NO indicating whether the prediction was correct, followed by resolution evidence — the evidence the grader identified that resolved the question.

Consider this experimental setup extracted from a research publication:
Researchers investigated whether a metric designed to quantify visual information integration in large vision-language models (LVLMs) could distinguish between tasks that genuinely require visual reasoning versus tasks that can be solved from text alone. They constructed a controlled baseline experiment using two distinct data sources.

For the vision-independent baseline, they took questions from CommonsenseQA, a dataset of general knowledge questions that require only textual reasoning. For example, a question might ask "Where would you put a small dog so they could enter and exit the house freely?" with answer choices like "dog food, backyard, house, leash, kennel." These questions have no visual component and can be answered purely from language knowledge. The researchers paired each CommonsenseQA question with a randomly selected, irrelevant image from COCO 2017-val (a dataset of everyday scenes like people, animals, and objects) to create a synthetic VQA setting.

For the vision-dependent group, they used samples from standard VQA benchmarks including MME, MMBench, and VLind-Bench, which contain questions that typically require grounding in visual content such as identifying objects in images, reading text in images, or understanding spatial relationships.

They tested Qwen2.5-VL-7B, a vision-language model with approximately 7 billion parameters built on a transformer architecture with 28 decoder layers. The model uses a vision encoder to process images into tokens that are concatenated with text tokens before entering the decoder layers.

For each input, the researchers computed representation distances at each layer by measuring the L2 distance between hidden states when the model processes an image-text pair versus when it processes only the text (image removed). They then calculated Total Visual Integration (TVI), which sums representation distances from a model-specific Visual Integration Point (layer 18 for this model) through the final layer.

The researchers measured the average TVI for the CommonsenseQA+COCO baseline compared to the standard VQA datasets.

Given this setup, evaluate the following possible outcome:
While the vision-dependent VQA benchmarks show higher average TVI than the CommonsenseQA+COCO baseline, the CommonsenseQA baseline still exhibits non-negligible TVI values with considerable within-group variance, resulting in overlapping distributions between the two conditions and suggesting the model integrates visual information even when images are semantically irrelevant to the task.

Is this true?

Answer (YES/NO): NO